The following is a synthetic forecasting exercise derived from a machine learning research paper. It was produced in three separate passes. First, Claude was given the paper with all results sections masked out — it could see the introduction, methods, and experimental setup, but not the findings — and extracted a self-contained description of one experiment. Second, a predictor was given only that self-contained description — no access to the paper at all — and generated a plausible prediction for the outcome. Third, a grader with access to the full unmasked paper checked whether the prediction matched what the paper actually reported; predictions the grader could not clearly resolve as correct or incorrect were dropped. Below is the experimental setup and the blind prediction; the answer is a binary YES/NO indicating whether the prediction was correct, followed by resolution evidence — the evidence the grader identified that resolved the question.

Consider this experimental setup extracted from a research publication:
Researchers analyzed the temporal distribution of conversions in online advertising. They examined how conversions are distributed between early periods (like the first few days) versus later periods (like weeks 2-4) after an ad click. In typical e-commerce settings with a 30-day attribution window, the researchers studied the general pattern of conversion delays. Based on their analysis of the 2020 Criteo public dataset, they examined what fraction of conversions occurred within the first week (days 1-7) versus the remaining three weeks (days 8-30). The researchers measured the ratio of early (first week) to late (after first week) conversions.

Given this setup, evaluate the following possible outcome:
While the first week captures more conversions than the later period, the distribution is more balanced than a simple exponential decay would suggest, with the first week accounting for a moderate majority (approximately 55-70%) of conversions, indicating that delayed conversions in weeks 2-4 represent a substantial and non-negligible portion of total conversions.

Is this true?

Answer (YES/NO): NO